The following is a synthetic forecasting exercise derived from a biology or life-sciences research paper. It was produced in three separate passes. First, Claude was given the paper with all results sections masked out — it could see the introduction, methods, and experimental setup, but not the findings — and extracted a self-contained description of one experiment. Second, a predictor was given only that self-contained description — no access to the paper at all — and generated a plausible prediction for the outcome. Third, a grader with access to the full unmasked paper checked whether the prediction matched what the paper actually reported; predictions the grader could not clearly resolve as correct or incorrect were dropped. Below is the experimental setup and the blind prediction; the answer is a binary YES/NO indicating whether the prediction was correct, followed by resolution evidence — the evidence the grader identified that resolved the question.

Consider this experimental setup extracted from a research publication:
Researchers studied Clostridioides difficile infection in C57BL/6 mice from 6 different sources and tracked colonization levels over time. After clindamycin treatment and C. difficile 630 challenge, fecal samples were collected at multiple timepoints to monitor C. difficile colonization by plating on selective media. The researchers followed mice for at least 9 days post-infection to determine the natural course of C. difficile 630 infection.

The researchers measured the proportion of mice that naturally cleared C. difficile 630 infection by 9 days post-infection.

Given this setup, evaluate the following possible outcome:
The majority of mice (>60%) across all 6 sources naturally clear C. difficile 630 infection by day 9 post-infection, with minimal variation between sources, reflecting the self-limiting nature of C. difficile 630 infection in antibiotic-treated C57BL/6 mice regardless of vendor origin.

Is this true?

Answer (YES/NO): NO